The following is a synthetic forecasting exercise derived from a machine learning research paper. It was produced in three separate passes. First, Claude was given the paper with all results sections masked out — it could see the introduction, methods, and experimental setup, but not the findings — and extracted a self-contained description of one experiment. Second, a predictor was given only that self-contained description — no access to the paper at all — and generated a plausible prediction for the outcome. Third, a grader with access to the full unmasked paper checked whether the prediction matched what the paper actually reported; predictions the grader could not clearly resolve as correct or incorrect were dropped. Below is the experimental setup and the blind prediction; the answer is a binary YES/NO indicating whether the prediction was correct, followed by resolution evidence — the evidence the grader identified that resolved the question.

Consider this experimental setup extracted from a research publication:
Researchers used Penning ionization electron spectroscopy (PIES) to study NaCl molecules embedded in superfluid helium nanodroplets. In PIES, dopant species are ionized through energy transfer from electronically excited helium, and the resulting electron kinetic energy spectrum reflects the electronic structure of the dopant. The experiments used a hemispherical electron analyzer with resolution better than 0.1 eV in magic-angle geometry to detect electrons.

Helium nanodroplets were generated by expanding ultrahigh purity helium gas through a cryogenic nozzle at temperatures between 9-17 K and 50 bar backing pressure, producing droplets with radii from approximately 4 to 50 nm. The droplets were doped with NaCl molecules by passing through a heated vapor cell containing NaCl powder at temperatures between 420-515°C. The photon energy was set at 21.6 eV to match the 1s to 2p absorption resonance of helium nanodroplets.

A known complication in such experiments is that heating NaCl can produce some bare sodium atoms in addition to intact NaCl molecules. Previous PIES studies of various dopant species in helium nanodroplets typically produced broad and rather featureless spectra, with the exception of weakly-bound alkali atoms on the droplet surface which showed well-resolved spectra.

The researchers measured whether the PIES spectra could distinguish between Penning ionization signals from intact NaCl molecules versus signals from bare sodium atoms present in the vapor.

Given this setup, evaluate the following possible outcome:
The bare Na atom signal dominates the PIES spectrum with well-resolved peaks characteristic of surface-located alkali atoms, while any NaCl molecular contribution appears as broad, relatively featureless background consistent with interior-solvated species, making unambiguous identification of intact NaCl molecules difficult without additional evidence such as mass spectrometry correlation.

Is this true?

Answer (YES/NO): NO